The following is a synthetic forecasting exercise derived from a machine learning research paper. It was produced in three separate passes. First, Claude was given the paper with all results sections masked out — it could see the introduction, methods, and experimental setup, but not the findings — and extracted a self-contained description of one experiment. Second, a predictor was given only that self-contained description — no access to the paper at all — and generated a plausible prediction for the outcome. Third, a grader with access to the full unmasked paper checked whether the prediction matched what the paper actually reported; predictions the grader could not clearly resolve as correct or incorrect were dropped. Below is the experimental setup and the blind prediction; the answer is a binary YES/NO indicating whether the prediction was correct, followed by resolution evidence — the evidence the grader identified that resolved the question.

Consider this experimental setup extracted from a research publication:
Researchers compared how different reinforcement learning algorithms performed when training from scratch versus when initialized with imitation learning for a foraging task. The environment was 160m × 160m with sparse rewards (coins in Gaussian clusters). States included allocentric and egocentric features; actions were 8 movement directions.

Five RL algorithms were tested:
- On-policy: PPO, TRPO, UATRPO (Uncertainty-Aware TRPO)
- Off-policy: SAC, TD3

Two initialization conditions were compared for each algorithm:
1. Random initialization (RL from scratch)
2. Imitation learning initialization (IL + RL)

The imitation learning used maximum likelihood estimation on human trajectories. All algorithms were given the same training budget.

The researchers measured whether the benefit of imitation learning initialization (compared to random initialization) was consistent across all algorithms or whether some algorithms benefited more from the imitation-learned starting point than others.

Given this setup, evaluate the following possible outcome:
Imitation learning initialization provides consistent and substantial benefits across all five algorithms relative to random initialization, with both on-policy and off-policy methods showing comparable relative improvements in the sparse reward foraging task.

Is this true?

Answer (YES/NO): NO